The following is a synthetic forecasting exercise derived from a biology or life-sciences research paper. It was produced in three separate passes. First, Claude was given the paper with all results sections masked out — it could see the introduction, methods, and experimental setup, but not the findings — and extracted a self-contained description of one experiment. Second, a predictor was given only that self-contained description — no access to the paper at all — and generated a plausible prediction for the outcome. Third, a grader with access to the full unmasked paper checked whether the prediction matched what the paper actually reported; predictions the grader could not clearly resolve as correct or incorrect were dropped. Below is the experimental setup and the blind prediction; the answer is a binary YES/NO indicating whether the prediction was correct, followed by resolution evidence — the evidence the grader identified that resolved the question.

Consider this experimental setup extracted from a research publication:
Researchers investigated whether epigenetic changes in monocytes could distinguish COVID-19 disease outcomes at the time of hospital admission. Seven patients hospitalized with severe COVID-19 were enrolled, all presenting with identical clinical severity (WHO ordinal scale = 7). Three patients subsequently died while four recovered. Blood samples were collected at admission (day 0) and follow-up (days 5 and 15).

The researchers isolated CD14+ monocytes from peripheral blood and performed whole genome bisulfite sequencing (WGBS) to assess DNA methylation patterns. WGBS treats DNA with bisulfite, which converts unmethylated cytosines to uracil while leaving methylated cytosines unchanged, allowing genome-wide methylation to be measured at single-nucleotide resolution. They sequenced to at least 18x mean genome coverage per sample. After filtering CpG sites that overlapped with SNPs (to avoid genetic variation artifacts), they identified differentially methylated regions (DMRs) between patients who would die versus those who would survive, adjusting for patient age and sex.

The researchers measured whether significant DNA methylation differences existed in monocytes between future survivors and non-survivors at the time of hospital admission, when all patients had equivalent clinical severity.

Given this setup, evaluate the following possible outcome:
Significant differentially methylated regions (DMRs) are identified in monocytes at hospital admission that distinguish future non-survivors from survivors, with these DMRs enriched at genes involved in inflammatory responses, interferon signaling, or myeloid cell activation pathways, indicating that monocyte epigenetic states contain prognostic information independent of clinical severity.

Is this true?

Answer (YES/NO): NO